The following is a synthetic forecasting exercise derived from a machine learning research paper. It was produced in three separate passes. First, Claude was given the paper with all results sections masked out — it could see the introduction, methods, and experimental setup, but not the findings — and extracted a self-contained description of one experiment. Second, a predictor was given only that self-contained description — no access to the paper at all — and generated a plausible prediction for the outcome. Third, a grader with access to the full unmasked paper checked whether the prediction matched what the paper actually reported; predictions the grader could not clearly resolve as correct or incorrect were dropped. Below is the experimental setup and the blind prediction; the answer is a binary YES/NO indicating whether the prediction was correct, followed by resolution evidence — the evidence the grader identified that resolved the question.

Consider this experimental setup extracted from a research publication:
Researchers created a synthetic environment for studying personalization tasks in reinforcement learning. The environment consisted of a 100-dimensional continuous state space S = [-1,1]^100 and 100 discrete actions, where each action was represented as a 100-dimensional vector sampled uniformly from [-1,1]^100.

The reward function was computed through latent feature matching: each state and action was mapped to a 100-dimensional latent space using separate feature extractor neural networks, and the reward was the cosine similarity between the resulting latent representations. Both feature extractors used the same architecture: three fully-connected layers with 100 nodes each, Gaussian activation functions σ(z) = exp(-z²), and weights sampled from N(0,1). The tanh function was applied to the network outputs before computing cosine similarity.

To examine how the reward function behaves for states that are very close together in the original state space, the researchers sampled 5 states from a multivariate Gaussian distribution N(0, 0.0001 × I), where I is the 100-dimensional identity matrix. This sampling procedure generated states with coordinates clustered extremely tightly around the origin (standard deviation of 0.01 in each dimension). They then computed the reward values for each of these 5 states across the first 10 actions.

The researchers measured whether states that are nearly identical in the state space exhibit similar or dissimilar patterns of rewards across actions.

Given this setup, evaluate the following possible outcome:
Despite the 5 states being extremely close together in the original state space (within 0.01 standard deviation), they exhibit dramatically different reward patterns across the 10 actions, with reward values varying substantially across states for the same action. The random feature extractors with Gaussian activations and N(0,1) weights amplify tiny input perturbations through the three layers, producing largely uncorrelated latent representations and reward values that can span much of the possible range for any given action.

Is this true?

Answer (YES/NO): YES